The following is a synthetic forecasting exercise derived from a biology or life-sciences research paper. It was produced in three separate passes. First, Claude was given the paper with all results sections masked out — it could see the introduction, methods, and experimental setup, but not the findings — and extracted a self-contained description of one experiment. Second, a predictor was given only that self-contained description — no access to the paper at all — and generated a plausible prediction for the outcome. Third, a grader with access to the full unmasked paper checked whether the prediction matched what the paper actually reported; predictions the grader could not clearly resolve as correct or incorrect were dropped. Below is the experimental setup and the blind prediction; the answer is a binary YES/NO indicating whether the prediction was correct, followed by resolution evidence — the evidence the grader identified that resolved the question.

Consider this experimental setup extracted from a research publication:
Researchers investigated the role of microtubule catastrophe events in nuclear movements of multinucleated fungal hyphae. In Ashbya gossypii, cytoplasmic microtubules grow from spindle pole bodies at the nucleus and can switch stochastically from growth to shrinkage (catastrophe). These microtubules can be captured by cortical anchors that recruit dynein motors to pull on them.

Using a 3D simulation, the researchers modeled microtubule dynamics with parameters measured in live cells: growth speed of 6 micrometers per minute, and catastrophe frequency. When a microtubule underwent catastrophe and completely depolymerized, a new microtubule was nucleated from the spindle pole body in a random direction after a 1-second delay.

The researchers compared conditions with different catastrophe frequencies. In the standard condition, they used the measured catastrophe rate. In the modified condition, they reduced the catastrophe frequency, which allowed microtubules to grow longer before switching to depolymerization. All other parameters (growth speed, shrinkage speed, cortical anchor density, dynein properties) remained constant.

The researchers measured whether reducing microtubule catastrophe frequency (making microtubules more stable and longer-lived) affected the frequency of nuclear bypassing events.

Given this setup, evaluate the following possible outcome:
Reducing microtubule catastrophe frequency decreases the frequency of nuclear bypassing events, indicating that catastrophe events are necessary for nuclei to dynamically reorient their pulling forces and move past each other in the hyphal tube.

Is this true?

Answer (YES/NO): NO